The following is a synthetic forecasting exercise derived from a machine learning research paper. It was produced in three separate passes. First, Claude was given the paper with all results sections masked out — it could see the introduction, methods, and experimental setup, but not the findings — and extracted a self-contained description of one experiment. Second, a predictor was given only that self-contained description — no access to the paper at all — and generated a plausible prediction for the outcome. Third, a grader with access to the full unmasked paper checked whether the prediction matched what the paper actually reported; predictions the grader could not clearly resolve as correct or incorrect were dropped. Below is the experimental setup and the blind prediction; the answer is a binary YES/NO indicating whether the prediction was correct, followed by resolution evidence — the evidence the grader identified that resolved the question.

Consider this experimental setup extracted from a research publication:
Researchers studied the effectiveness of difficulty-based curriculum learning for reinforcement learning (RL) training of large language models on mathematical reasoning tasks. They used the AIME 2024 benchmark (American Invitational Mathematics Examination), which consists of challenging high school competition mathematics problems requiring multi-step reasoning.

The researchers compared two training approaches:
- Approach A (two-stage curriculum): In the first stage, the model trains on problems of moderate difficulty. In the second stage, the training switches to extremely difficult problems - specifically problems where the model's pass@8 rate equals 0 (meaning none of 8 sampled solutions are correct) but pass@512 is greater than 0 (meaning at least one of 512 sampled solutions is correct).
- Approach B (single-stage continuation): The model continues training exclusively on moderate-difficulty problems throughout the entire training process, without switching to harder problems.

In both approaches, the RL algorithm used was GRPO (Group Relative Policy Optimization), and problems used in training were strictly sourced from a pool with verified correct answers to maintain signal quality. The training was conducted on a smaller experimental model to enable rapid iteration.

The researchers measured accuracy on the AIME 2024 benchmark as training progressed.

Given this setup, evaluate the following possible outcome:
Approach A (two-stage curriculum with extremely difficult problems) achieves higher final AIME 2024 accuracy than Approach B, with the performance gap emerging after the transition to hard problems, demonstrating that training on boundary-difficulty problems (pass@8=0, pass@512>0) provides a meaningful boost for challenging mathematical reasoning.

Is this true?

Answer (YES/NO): YES